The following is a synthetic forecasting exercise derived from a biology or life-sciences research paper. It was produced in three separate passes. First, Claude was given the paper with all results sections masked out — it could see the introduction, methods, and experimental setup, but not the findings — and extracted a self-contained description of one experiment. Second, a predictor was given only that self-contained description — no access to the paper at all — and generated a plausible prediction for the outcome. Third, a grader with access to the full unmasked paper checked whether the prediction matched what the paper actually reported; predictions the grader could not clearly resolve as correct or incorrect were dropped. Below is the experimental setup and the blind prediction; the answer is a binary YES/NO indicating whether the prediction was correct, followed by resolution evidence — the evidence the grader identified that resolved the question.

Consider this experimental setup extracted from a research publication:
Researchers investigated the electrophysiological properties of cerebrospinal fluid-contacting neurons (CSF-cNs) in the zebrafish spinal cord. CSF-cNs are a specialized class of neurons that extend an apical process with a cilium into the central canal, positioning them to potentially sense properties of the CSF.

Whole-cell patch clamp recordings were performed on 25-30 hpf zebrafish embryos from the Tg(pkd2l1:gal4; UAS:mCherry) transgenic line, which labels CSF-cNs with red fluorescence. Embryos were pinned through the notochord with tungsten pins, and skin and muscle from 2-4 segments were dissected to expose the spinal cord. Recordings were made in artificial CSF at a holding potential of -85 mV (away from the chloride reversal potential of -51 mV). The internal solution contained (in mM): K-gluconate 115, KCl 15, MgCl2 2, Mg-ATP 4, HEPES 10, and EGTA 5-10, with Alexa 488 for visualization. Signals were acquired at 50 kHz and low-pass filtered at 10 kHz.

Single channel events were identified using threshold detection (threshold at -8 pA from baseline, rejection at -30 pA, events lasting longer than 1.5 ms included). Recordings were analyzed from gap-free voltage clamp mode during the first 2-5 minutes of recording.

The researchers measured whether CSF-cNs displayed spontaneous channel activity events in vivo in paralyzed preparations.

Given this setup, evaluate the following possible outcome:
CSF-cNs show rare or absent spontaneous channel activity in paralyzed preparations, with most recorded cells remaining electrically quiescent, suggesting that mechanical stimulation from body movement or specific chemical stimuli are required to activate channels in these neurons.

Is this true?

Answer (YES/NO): NO